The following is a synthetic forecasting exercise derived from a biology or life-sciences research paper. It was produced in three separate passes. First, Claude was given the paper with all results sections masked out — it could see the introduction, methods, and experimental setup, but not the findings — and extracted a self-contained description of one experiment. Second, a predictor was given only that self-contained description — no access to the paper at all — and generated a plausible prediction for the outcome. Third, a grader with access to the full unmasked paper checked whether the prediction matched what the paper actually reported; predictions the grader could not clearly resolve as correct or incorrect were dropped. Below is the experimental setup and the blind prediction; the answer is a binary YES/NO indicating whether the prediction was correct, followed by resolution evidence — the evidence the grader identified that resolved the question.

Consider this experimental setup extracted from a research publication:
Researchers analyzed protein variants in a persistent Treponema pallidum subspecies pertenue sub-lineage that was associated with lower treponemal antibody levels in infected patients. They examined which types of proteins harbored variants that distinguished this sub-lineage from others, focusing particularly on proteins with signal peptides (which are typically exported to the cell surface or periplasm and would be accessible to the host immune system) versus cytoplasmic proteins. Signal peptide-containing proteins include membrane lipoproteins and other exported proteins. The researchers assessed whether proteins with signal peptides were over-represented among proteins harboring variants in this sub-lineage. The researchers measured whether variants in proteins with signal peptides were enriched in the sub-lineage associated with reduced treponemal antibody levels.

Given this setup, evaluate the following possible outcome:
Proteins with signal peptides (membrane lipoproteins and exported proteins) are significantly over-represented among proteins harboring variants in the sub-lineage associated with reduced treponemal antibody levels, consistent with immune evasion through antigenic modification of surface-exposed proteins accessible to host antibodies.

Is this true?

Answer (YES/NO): YES